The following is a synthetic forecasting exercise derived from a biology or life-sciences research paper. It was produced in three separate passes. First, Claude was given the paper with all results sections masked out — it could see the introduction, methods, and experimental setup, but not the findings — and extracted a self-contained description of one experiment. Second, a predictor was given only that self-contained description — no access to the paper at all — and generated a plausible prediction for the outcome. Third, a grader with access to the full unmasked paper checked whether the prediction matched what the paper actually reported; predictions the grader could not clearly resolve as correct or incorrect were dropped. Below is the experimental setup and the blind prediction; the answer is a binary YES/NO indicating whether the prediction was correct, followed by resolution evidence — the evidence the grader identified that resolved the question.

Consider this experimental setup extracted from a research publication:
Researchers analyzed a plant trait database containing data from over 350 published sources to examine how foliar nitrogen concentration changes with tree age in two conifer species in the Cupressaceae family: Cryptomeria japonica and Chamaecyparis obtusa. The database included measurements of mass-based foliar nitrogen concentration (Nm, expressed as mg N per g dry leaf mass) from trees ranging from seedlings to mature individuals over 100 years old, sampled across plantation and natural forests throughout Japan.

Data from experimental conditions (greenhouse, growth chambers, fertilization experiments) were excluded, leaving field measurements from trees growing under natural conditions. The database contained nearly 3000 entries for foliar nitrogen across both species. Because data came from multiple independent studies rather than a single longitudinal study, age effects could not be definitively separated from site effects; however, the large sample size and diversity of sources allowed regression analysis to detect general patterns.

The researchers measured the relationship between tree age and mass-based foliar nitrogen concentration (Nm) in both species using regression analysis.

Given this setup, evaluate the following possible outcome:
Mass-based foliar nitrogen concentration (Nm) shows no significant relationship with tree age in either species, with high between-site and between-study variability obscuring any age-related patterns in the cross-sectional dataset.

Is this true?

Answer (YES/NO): NO